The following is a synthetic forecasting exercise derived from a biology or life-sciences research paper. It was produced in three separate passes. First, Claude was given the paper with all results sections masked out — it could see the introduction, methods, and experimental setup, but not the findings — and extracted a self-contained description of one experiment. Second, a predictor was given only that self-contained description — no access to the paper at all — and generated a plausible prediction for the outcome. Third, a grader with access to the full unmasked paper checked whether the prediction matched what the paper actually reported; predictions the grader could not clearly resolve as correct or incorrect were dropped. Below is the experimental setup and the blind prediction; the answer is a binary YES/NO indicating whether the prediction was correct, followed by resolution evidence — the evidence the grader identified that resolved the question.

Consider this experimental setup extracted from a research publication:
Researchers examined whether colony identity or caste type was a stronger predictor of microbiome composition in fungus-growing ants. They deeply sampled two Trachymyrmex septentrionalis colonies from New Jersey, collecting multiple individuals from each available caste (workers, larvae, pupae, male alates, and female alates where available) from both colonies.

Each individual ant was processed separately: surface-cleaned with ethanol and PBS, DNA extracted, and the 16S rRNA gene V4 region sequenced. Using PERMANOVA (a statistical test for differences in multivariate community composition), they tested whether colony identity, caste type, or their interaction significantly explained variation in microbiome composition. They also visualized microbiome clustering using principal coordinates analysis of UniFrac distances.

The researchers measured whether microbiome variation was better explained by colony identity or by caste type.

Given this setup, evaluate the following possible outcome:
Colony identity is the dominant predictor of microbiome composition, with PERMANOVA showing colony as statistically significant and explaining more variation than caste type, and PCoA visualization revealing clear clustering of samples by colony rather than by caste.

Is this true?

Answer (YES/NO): NO